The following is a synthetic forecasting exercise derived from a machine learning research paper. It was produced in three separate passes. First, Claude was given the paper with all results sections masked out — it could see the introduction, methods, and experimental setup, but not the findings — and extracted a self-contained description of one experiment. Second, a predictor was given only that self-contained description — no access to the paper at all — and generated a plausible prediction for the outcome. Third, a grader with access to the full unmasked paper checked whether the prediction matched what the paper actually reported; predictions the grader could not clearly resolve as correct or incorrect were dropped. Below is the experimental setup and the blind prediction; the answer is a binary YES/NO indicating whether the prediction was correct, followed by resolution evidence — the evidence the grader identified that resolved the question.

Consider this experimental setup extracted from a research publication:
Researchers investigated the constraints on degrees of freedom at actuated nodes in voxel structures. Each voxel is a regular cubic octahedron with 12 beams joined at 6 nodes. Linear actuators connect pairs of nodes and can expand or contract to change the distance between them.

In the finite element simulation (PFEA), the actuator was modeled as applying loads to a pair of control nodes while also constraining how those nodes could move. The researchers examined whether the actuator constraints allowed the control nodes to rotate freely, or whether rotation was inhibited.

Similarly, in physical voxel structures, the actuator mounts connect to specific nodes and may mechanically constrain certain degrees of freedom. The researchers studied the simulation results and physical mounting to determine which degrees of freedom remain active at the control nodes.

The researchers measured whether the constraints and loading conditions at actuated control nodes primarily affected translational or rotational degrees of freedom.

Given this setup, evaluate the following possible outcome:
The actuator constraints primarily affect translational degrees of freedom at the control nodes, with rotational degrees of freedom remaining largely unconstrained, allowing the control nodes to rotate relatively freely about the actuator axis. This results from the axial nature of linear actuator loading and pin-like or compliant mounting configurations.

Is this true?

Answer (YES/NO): NO